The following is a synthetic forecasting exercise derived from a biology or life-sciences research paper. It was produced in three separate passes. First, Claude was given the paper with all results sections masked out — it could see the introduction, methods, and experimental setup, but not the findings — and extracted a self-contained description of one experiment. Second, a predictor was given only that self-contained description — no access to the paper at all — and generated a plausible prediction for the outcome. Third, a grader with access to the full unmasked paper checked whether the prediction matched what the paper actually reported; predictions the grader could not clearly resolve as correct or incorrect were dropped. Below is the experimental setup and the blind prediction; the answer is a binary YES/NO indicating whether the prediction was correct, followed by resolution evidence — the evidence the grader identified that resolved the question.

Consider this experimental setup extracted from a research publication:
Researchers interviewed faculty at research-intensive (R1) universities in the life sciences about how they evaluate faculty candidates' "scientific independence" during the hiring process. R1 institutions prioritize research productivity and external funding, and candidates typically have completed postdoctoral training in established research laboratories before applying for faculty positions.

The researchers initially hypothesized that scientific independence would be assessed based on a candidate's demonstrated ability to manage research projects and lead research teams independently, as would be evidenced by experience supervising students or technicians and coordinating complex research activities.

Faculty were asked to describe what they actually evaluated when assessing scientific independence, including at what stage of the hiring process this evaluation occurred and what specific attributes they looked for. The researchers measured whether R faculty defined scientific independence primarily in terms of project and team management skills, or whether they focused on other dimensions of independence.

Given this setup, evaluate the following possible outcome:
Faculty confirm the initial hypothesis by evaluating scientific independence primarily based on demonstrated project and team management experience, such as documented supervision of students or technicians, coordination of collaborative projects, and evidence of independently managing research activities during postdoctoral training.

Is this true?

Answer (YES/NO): NO